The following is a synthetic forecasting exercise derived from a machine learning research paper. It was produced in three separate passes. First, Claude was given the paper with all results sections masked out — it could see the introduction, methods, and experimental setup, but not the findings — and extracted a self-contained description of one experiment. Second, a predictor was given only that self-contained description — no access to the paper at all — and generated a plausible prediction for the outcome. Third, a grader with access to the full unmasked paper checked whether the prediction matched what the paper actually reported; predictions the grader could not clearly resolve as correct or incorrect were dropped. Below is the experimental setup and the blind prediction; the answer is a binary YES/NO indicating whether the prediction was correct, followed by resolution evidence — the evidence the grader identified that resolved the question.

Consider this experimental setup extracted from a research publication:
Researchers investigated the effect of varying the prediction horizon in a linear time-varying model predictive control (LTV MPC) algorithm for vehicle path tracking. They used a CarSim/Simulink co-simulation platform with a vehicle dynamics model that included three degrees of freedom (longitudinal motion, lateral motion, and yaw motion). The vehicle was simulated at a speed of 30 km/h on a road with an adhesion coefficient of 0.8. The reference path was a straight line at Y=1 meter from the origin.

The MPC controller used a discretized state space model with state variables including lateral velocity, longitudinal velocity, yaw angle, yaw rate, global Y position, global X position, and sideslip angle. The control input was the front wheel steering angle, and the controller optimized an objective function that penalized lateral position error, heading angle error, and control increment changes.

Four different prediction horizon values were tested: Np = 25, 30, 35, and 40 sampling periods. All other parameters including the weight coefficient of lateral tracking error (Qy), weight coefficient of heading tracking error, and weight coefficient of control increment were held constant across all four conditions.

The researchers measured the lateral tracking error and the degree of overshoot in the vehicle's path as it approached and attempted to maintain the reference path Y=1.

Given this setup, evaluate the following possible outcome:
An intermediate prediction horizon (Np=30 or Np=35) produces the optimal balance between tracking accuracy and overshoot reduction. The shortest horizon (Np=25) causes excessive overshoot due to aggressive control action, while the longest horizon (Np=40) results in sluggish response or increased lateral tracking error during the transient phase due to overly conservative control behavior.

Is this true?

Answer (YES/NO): NO